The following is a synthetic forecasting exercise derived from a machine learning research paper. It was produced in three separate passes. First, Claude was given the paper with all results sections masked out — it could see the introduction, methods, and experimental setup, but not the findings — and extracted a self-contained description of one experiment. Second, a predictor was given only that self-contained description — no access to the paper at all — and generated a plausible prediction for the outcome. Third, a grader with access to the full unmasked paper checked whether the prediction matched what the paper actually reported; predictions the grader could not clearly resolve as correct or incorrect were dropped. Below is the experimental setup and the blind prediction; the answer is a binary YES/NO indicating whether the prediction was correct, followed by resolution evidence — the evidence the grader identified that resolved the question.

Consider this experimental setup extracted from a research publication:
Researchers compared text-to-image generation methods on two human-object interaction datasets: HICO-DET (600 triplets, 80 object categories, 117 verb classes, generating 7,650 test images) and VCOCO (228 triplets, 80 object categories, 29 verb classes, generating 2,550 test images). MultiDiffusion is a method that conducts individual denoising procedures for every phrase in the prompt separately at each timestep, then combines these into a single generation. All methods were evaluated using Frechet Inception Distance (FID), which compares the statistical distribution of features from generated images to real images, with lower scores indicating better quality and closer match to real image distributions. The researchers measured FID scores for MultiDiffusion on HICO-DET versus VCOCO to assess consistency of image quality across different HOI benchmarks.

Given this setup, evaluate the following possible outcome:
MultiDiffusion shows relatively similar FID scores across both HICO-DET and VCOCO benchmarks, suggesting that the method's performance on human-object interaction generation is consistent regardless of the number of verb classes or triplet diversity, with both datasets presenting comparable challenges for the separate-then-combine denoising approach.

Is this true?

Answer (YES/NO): NO